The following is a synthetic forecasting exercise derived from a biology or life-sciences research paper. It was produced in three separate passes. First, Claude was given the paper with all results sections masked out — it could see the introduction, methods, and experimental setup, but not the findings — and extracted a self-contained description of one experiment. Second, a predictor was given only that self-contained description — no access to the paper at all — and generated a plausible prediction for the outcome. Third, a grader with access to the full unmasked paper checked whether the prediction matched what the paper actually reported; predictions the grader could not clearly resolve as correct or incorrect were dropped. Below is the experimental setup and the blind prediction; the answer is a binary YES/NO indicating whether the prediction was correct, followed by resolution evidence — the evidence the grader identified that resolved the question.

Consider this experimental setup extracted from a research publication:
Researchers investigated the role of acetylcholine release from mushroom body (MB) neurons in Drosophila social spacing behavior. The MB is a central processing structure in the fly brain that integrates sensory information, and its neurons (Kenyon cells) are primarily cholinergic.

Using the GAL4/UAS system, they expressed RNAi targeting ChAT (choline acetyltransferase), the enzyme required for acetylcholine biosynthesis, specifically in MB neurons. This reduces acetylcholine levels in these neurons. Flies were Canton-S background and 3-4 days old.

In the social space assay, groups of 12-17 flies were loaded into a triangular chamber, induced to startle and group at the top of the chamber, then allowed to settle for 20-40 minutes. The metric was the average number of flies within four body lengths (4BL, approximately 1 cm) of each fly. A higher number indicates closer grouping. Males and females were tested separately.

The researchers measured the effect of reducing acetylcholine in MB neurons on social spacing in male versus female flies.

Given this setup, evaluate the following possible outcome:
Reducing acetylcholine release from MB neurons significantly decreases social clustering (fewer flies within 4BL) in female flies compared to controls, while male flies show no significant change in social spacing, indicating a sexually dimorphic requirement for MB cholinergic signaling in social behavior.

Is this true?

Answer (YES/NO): NO